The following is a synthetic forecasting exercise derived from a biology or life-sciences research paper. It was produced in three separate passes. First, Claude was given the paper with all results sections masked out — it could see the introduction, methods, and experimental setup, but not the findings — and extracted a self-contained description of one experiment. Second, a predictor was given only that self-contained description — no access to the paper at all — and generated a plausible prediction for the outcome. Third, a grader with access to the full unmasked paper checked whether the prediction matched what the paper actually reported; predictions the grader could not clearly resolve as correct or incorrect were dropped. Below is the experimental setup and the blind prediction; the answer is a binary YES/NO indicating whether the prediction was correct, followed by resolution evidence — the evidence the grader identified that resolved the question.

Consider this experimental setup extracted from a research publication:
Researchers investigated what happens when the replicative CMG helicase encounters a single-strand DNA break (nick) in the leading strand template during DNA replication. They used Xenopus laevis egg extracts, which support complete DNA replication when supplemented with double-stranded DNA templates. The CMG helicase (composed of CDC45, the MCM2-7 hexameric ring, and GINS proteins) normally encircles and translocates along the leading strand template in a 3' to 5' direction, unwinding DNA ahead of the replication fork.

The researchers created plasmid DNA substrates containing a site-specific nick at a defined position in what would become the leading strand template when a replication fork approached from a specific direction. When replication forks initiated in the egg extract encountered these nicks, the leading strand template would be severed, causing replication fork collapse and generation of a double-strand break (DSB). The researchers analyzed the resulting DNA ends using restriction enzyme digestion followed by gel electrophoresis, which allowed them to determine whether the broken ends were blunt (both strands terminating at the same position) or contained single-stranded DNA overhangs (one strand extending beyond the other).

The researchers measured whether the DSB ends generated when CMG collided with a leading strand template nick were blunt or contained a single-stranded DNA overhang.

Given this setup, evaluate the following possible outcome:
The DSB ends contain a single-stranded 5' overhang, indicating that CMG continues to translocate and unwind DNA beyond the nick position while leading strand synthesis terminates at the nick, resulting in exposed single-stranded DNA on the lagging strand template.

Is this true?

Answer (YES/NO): NO